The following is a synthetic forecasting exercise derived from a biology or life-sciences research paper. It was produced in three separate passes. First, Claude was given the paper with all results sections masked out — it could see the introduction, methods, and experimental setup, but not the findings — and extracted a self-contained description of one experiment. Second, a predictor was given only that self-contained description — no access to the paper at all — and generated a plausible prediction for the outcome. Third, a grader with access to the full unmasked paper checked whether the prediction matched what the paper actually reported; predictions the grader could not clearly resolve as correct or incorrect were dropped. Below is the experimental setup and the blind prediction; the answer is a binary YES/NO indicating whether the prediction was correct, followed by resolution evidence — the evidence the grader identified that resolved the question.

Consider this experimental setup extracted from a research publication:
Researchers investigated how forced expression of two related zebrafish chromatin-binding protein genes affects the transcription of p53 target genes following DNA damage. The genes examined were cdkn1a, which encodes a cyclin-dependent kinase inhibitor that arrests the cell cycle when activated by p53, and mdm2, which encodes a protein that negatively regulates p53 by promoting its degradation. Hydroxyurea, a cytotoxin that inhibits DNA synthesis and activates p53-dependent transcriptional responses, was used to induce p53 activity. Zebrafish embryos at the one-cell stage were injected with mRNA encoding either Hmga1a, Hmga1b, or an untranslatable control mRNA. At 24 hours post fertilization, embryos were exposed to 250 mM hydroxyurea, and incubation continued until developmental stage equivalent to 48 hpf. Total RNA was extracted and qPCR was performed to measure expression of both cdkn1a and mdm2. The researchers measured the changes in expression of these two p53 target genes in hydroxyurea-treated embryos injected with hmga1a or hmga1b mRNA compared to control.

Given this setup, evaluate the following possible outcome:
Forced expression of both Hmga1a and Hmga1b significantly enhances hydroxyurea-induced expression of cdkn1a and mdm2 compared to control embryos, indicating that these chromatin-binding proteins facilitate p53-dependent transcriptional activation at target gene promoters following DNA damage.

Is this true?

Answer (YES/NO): NO